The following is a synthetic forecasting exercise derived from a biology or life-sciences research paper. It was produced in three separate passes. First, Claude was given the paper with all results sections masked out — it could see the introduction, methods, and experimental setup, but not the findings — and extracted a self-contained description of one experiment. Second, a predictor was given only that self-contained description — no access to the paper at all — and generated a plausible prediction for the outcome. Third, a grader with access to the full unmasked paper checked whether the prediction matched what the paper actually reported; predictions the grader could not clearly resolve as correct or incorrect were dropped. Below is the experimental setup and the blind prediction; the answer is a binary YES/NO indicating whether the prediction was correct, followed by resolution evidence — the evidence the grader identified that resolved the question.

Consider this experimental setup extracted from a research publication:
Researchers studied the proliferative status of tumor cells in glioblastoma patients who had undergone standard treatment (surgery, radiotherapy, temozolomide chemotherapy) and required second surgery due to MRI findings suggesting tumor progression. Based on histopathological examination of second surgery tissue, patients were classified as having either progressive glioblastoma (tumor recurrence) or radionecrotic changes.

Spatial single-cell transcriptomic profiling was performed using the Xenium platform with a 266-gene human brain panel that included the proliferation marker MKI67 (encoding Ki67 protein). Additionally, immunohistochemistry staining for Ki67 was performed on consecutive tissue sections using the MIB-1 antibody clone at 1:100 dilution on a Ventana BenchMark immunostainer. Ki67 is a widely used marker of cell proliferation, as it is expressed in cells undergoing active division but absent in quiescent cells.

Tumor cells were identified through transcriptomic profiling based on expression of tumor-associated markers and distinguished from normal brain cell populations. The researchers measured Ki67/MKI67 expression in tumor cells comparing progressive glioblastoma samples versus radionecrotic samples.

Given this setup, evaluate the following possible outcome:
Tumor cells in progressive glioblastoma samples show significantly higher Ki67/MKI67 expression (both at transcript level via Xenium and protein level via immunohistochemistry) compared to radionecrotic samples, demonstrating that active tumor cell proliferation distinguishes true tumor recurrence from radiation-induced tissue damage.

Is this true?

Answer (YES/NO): YES